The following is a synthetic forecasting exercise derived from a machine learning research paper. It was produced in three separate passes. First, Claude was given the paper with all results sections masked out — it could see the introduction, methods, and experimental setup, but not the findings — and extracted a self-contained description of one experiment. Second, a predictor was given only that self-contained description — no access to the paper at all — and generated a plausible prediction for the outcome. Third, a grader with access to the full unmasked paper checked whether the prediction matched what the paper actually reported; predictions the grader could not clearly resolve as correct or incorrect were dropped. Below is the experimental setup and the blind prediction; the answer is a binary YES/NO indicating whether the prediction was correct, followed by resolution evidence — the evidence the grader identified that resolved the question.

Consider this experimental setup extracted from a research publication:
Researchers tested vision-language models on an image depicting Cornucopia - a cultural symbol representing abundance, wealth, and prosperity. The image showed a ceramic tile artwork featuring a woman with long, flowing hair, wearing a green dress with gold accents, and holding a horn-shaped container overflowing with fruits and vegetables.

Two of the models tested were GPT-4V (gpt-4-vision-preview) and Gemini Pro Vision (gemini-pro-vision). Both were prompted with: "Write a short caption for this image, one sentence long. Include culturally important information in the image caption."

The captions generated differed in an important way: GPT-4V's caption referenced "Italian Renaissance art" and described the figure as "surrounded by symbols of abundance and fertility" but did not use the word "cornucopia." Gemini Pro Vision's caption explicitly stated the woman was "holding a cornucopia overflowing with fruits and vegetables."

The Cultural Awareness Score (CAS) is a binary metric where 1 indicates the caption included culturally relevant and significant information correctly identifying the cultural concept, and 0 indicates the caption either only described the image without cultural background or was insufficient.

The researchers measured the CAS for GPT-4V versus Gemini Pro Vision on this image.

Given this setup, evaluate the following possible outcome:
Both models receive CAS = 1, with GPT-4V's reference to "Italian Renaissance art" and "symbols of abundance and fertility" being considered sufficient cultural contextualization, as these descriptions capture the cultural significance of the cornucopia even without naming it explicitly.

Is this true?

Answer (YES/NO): NO